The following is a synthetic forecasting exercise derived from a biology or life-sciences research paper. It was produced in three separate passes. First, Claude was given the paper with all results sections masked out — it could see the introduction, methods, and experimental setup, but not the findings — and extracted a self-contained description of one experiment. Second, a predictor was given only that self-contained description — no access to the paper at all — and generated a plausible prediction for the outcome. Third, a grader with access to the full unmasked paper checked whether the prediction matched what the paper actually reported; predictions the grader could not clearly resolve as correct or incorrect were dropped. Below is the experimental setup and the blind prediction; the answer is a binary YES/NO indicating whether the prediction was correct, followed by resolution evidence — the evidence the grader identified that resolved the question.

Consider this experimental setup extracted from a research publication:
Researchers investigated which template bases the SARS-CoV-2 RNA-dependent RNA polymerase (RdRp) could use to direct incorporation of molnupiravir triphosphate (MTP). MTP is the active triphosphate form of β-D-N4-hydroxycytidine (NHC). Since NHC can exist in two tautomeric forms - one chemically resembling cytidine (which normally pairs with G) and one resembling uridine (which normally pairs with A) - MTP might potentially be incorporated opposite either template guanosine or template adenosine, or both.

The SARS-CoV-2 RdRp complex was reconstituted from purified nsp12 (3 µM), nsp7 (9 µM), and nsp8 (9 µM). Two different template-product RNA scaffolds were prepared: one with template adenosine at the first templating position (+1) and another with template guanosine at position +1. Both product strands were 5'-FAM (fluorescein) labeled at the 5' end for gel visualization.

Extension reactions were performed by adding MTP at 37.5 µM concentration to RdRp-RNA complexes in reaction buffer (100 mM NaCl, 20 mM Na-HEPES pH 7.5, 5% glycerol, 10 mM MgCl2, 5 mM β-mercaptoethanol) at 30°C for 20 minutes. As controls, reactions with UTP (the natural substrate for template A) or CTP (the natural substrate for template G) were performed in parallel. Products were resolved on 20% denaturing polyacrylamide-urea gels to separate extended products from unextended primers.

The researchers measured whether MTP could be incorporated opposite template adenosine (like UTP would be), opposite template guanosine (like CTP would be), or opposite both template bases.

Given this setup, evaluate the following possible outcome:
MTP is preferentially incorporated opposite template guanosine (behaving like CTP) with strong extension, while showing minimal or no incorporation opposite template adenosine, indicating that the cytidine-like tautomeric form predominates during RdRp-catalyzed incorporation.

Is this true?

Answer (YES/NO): NO